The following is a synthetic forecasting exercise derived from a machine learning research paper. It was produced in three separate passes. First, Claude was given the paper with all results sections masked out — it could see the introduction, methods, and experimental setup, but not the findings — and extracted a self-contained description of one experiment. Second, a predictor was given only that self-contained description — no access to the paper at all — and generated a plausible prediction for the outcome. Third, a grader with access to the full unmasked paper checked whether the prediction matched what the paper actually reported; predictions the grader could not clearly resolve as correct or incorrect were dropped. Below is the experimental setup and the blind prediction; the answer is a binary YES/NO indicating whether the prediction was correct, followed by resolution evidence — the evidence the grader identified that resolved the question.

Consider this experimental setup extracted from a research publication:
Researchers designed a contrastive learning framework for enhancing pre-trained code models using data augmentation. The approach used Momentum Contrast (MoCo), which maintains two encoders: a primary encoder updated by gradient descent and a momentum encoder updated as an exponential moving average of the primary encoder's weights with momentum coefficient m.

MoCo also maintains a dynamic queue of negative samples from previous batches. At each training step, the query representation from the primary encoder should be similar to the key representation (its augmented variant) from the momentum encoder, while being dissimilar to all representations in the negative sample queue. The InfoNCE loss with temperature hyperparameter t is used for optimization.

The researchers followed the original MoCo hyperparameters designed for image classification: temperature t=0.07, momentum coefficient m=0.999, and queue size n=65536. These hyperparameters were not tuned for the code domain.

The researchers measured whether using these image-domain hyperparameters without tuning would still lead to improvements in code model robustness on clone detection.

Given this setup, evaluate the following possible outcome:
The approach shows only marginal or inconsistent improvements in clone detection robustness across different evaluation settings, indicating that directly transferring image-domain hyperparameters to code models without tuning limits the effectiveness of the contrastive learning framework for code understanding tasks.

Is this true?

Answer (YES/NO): NO